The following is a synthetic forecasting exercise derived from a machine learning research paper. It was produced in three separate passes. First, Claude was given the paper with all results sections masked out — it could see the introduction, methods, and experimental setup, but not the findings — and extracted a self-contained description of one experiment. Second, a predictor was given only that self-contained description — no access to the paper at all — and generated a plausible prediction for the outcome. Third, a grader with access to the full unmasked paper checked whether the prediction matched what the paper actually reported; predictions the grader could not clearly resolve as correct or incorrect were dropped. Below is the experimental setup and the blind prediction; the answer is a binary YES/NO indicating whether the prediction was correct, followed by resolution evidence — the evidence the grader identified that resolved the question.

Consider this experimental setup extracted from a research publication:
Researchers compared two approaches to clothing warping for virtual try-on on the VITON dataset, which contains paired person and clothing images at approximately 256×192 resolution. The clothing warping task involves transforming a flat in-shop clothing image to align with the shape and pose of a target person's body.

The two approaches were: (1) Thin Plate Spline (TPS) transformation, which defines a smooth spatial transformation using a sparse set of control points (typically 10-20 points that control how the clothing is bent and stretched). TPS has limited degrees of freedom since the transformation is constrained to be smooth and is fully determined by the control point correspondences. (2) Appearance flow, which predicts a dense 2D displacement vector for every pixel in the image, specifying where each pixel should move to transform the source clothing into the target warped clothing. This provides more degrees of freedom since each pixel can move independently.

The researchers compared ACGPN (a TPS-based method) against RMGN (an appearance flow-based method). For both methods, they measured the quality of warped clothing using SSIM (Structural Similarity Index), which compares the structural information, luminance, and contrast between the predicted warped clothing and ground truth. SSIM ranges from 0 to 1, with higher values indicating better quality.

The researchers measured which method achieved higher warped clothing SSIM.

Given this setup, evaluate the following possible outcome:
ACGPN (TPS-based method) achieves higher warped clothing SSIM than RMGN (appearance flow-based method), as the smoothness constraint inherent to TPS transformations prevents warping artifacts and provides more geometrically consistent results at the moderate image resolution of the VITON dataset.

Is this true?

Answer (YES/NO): YES